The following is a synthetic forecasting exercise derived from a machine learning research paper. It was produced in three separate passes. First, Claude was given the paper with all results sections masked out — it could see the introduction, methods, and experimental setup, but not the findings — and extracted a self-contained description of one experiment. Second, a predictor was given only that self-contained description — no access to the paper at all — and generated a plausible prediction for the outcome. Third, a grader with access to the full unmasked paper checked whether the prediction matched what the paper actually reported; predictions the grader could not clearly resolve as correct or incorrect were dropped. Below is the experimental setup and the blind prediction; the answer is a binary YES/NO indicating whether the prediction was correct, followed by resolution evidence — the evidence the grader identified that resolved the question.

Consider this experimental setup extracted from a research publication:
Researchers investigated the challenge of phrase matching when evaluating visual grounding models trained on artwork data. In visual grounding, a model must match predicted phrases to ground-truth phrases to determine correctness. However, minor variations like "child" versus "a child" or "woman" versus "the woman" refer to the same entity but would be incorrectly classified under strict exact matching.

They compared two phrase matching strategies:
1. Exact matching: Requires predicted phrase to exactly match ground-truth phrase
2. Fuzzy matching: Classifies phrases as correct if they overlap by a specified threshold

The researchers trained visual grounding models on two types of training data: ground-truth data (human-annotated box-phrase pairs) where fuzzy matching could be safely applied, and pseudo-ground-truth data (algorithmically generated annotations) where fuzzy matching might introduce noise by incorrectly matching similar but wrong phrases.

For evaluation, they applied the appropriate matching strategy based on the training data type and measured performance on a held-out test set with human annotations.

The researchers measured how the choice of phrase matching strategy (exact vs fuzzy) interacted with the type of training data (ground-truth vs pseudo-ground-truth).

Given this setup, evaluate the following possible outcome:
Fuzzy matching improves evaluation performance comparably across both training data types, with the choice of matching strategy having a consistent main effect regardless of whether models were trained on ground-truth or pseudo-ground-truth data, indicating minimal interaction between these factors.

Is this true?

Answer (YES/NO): NO